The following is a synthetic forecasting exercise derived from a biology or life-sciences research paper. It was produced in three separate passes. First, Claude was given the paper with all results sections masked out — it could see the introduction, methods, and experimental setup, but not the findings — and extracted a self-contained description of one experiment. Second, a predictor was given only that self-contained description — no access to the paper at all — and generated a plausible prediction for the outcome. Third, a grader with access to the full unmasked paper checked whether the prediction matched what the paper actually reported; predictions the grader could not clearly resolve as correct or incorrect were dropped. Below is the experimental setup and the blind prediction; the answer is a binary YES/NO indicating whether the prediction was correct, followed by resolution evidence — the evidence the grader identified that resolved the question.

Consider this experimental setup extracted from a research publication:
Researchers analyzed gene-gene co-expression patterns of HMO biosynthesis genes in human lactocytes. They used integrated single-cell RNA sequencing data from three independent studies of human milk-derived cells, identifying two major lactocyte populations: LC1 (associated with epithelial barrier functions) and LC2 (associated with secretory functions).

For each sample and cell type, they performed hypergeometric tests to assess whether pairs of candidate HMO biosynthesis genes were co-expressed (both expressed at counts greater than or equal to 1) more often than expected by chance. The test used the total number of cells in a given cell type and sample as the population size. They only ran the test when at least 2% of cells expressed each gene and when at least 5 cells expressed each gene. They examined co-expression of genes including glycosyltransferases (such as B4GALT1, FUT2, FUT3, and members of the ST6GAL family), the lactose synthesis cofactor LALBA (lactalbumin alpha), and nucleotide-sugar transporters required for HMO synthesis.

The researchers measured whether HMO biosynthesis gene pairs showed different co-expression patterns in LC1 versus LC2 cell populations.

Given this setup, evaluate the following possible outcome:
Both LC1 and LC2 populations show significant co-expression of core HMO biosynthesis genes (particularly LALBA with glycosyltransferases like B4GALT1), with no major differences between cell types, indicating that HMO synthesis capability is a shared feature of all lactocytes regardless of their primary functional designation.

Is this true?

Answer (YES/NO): NO